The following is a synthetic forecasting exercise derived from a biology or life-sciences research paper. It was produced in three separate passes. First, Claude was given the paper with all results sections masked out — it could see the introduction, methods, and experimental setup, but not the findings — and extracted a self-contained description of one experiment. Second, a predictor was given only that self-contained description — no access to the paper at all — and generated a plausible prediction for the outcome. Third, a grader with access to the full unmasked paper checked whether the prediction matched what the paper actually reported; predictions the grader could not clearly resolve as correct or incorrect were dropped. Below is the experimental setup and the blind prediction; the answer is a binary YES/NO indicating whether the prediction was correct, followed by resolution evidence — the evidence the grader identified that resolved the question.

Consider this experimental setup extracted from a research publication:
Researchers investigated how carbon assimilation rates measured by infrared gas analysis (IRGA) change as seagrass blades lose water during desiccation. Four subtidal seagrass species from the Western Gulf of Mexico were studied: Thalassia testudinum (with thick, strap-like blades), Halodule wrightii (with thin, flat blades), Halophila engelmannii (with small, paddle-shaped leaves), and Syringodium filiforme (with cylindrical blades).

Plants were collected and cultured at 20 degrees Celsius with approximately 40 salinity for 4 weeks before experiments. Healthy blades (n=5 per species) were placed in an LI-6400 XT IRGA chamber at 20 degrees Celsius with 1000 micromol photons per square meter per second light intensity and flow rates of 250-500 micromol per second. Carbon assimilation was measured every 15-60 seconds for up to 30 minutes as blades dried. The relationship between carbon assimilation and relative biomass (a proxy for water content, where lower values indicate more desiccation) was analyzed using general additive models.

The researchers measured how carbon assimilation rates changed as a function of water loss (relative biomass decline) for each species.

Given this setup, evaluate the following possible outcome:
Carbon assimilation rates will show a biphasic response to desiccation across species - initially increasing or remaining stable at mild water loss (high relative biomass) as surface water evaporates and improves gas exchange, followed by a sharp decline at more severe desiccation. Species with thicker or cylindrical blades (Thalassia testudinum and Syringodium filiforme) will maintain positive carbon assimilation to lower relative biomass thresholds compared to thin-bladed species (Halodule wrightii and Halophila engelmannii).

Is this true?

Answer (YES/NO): NO